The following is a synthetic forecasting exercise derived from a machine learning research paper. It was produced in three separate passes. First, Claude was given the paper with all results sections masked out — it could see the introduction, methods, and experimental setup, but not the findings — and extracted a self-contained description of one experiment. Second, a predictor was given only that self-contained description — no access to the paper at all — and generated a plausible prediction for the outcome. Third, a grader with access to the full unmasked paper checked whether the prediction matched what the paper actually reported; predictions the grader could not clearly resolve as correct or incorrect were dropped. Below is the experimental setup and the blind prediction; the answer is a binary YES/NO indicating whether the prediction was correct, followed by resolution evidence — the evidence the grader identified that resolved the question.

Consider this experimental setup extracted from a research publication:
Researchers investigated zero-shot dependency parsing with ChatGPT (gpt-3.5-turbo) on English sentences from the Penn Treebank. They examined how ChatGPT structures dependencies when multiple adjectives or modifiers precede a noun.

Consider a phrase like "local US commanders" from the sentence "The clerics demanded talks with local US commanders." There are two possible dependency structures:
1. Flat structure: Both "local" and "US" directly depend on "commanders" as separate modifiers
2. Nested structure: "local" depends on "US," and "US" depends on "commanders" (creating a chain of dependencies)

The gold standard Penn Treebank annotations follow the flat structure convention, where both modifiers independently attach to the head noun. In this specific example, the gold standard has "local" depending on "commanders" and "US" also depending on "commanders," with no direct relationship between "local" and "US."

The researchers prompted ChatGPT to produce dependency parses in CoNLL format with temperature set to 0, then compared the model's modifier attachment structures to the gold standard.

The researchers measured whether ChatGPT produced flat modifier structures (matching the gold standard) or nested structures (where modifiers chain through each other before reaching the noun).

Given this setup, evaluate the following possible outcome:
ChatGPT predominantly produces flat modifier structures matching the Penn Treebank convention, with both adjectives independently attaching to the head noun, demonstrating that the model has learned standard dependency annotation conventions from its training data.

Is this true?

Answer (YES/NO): NO